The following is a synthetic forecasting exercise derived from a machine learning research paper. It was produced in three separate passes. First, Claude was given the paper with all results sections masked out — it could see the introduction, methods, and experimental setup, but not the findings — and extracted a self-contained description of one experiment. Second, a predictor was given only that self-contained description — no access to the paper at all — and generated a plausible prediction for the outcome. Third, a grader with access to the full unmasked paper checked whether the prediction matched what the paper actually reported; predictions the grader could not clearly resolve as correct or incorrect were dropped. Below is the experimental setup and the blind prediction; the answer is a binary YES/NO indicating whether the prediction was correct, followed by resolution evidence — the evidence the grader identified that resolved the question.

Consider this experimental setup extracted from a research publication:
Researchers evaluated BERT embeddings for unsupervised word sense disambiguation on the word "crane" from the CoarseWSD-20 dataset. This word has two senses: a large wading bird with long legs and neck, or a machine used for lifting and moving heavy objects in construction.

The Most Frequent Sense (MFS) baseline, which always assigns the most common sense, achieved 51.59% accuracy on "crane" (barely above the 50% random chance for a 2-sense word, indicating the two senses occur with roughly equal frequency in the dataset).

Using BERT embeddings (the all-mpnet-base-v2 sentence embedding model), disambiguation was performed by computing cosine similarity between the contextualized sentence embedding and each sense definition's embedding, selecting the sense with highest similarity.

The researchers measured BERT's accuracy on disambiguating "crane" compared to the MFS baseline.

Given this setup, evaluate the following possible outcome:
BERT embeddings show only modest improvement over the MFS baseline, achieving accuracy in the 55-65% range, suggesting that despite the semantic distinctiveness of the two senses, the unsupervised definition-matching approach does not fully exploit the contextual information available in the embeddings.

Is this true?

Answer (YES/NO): NO